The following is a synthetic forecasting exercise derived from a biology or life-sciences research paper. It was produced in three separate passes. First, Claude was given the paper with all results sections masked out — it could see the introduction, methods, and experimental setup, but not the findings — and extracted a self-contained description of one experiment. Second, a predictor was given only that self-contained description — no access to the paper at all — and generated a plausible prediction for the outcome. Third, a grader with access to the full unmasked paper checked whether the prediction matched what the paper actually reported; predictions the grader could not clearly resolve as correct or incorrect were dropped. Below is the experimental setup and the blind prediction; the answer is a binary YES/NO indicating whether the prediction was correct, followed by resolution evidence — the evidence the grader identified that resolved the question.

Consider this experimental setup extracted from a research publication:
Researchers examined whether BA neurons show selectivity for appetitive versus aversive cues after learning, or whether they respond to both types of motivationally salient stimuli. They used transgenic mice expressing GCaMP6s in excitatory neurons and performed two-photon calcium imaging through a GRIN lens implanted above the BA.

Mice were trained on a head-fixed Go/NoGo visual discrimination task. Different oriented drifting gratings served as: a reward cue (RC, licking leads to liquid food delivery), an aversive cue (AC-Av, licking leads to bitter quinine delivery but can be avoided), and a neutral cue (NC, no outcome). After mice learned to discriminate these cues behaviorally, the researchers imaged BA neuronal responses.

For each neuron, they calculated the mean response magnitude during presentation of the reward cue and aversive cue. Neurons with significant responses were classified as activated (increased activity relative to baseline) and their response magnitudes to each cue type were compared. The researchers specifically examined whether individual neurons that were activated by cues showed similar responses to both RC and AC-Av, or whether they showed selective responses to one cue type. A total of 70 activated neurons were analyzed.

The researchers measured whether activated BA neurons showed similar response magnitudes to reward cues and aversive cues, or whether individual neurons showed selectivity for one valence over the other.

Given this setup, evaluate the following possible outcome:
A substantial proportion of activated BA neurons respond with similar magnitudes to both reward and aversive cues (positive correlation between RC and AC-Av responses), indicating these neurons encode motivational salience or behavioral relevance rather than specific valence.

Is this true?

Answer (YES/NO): NO